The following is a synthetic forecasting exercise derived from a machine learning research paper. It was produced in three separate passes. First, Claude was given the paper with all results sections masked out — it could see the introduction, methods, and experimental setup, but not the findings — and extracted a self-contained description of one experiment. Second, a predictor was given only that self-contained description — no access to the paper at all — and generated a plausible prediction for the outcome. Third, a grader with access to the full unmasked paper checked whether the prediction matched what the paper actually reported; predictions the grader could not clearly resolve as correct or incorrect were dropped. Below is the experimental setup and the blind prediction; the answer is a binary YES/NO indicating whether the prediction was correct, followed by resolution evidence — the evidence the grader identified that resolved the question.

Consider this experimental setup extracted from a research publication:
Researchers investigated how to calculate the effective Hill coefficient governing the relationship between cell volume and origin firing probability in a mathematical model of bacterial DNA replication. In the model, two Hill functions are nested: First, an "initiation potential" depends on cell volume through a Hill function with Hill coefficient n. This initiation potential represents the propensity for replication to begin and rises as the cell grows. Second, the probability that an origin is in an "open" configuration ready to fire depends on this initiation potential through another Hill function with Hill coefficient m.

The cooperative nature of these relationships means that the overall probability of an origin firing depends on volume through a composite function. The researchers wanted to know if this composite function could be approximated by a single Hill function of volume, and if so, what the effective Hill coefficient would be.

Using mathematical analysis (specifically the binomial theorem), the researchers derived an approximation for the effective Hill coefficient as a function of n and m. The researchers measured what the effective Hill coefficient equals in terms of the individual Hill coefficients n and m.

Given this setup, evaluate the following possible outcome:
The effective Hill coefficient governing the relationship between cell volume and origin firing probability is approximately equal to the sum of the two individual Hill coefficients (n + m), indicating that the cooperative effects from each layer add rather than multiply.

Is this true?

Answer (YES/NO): NO